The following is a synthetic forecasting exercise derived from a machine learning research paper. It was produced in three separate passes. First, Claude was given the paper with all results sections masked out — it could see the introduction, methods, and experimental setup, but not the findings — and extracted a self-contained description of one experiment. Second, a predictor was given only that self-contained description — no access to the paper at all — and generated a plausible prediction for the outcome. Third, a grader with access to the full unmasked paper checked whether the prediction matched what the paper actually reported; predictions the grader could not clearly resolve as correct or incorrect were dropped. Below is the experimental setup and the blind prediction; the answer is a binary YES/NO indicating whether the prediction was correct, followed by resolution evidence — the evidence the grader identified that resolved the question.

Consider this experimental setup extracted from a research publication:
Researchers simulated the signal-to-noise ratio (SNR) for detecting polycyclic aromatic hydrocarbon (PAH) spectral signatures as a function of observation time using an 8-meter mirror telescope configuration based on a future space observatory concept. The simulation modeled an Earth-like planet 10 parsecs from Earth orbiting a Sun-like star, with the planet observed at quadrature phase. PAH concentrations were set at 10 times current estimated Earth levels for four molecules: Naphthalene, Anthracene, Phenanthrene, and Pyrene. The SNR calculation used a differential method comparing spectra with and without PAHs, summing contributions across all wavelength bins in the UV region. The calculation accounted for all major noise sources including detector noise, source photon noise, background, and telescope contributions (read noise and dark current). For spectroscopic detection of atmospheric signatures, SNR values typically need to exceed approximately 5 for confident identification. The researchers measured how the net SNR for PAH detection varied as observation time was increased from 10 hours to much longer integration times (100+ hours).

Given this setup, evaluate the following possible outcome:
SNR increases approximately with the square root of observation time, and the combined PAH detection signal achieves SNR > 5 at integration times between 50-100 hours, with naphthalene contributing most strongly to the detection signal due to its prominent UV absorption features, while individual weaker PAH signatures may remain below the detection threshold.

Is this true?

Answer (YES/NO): NO